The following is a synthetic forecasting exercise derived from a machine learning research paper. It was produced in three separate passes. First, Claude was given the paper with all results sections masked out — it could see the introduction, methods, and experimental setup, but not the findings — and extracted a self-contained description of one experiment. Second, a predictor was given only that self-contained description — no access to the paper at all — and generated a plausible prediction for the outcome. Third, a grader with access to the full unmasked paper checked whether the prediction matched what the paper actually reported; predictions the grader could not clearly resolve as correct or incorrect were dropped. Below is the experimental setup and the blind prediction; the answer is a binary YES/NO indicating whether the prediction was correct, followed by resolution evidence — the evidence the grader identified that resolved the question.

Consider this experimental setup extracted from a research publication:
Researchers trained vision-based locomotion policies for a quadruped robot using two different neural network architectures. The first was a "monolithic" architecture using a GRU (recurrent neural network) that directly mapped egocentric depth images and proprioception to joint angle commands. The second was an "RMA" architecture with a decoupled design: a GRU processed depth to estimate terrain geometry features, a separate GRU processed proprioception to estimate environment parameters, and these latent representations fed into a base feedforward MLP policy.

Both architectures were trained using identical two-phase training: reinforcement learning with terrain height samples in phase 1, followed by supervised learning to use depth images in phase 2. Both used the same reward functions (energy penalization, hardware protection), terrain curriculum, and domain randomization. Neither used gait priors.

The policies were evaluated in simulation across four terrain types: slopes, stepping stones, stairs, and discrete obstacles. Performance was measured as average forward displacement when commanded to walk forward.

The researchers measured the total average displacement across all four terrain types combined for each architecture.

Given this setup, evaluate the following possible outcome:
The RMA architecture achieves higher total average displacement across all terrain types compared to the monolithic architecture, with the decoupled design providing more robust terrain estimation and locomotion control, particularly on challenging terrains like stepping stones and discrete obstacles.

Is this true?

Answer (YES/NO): NO